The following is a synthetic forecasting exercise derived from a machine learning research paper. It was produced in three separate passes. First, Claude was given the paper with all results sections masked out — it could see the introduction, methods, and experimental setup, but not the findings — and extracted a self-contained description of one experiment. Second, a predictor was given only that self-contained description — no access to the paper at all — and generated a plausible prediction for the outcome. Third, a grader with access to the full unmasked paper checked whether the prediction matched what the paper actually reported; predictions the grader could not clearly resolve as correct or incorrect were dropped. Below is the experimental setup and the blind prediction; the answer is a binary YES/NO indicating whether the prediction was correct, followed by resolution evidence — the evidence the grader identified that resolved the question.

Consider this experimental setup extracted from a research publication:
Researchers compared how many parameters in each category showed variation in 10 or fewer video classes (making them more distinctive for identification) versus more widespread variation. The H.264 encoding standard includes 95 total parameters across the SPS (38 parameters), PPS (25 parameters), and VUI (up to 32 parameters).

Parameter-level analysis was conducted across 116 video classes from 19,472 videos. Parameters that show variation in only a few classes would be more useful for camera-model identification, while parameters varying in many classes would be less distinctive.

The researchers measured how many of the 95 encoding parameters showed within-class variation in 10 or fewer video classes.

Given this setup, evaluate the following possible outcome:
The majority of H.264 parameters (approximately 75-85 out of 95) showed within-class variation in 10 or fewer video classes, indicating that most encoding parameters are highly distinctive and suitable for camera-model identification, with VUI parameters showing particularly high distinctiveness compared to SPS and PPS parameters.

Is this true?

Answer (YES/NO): NO